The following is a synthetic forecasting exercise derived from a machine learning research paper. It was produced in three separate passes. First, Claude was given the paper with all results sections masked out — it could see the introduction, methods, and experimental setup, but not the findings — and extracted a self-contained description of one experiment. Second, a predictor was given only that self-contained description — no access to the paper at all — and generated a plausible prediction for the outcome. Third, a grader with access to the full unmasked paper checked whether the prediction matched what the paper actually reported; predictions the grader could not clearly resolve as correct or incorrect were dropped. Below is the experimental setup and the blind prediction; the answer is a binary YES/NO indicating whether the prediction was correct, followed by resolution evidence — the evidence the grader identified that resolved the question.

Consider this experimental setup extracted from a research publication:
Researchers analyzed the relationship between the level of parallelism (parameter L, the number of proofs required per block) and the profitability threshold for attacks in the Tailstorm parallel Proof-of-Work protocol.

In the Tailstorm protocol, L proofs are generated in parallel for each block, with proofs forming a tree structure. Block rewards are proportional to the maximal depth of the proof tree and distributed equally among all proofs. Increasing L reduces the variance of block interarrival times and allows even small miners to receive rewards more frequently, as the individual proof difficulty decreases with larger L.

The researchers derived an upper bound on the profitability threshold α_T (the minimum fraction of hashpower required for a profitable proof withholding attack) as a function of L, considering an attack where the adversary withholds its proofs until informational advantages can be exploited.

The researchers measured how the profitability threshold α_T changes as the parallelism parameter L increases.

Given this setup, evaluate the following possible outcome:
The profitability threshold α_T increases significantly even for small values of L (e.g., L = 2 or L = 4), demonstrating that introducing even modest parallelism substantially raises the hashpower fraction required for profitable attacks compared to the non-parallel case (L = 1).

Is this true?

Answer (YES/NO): NO